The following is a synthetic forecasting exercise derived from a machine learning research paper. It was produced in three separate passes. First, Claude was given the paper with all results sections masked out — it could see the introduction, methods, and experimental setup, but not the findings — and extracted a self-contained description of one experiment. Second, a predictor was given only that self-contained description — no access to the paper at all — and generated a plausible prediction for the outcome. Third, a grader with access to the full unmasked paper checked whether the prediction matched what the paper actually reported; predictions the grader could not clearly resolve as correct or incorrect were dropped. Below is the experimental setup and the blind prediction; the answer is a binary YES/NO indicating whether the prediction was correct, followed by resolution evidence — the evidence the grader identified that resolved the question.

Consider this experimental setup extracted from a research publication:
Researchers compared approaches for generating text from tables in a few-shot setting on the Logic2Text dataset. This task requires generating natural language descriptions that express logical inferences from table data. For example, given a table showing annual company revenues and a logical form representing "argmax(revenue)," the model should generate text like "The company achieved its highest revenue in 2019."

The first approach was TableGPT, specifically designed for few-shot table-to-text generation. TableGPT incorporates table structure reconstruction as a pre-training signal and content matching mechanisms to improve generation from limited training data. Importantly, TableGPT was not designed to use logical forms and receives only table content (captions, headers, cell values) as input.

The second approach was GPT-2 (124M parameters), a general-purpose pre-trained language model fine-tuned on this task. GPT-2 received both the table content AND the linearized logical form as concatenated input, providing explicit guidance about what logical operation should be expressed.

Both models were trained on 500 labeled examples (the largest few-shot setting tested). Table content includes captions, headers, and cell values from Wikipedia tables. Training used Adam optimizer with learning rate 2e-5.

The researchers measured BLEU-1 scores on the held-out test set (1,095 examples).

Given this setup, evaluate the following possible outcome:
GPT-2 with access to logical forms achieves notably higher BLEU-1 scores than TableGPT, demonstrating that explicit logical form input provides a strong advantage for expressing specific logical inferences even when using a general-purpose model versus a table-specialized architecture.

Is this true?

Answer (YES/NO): YES